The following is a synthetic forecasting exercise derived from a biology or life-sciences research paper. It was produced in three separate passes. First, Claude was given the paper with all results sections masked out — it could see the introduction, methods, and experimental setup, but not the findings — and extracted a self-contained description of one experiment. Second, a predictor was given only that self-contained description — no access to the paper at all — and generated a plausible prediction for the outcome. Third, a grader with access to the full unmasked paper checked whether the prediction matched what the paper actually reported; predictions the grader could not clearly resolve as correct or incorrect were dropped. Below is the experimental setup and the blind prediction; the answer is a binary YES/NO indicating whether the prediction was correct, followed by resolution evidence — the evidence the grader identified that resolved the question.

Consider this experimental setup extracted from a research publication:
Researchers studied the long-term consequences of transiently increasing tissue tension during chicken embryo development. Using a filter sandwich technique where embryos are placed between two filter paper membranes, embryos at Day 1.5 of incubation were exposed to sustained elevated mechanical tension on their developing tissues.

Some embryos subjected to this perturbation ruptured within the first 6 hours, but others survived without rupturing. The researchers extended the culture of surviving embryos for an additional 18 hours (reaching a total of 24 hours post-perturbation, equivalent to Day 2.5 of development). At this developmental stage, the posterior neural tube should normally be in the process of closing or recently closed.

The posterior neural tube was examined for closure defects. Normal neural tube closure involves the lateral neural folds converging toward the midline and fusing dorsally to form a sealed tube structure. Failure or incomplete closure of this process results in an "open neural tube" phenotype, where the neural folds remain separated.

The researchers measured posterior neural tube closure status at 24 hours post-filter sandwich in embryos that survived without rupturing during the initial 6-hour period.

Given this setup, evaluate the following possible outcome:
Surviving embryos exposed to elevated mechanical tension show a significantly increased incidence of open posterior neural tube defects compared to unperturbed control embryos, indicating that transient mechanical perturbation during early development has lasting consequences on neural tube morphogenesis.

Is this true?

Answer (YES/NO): YES